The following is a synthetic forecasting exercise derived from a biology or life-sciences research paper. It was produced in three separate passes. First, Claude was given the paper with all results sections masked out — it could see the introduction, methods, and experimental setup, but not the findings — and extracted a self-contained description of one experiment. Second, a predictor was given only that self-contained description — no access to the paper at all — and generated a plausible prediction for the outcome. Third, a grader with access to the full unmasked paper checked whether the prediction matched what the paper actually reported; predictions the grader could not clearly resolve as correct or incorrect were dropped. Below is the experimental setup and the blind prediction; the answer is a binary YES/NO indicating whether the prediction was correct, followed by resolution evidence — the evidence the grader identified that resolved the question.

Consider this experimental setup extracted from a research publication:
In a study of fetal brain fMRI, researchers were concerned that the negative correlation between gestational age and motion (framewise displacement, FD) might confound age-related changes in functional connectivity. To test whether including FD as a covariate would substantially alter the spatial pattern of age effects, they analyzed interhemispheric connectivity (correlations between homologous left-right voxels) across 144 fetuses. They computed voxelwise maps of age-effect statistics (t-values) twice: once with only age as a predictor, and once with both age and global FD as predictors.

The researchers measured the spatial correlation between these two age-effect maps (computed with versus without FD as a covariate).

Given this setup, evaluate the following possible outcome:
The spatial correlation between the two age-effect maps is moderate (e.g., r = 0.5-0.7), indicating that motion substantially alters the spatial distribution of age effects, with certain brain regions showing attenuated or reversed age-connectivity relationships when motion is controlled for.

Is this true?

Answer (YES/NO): NO